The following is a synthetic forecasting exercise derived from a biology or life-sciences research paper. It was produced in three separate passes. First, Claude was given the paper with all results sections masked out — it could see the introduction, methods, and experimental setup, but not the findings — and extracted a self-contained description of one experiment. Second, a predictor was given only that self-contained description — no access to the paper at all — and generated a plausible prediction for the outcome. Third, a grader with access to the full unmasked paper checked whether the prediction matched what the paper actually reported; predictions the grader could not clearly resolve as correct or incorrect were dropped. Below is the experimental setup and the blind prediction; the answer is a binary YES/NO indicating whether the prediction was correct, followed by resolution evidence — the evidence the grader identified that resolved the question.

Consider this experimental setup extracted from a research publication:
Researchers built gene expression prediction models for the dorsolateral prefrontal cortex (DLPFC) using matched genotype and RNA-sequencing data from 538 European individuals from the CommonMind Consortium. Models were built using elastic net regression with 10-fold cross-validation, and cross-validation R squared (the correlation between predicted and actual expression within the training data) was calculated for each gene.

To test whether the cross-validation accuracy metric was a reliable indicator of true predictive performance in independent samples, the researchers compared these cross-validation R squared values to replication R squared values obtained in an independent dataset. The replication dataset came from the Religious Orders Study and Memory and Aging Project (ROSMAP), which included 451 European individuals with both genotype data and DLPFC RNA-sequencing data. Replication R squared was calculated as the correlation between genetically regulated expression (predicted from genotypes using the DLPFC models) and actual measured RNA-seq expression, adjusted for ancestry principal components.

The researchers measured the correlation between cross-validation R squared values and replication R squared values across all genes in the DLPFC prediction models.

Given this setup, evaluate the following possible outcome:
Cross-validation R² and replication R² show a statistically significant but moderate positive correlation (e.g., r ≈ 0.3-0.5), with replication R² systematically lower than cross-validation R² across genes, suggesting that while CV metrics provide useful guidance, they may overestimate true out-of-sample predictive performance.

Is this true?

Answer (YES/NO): NO